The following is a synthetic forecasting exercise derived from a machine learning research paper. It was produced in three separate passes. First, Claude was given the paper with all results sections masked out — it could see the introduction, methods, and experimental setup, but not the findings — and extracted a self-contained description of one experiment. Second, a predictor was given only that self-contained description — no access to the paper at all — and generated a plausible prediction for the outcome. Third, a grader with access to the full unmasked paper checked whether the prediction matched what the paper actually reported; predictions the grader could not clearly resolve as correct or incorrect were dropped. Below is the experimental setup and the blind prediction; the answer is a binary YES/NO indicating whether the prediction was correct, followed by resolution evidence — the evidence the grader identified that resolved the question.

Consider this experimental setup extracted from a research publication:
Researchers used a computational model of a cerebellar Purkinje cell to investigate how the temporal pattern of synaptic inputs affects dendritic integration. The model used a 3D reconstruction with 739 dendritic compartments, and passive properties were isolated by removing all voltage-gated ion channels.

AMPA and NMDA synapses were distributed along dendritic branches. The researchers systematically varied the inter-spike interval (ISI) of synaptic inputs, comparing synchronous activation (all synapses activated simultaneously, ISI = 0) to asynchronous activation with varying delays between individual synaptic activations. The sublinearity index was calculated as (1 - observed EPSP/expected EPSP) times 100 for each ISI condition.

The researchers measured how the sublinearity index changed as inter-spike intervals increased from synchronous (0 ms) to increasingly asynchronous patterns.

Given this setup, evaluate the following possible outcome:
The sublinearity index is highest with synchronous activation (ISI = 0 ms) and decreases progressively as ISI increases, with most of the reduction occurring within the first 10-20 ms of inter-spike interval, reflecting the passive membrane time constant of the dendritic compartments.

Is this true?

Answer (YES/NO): YES